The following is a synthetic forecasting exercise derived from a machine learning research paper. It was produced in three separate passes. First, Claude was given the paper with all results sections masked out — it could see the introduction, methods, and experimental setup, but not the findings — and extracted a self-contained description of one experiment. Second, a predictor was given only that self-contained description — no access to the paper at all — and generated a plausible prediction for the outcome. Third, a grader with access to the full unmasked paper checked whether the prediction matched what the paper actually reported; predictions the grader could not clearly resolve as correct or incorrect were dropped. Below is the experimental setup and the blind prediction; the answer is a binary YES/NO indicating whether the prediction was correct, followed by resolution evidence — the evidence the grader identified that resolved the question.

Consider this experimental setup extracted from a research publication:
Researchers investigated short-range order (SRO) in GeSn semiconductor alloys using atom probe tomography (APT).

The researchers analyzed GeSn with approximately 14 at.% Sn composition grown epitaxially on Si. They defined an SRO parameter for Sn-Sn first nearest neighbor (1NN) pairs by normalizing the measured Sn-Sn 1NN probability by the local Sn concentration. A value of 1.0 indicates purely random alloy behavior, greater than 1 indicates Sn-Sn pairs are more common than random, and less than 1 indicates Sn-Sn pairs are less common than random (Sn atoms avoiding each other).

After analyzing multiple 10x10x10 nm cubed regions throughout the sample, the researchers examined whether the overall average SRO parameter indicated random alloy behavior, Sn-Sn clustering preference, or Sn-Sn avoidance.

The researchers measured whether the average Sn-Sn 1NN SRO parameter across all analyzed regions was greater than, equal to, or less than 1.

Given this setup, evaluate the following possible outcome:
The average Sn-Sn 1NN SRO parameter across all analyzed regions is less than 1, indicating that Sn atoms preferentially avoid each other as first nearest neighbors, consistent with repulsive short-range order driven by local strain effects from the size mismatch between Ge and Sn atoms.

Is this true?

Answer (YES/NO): NO